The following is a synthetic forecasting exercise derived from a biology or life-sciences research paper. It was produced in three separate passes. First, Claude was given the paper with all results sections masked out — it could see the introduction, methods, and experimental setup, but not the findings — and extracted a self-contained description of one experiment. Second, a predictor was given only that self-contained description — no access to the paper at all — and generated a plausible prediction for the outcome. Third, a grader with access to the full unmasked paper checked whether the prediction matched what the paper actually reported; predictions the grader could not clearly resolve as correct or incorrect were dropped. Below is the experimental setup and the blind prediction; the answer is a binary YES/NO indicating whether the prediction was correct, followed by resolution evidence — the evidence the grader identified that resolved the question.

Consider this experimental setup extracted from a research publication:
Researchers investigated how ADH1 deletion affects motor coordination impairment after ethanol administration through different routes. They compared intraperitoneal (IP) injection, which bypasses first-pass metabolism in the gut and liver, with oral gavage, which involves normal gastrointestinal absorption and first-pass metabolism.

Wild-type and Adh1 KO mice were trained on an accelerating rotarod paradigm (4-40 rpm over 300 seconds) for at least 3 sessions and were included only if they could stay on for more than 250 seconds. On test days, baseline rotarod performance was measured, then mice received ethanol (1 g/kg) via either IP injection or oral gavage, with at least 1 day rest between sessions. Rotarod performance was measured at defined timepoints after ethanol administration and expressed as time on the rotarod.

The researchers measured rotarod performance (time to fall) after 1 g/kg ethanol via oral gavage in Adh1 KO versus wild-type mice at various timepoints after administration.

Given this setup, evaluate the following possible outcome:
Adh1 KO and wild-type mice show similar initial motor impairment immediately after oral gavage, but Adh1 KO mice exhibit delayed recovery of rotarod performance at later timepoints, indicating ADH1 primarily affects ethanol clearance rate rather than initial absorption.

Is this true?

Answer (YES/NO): NO